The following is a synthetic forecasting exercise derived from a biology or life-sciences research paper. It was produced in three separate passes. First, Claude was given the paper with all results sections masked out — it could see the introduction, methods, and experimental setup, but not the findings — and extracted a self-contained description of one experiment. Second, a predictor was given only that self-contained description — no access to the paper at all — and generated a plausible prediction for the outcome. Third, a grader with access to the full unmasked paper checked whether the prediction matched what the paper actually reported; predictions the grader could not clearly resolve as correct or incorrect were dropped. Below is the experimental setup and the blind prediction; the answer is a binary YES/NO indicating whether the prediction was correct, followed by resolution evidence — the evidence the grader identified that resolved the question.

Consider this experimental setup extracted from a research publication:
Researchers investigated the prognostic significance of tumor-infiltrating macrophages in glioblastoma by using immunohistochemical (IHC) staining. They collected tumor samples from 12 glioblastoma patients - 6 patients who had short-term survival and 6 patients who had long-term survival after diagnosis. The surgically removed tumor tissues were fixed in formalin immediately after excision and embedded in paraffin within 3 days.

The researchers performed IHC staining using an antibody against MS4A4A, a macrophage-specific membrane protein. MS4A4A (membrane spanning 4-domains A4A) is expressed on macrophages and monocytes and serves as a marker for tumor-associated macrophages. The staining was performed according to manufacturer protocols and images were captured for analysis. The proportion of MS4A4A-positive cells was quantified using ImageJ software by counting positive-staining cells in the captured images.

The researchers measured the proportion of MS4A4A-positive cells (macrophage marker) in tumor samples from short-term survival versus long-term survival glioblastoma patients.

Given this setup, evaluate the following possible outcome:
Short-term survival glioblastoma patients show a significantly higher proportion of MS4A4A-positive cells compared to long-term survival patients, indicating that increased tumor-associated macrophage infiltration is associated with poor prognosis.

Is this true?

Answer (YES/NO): YES